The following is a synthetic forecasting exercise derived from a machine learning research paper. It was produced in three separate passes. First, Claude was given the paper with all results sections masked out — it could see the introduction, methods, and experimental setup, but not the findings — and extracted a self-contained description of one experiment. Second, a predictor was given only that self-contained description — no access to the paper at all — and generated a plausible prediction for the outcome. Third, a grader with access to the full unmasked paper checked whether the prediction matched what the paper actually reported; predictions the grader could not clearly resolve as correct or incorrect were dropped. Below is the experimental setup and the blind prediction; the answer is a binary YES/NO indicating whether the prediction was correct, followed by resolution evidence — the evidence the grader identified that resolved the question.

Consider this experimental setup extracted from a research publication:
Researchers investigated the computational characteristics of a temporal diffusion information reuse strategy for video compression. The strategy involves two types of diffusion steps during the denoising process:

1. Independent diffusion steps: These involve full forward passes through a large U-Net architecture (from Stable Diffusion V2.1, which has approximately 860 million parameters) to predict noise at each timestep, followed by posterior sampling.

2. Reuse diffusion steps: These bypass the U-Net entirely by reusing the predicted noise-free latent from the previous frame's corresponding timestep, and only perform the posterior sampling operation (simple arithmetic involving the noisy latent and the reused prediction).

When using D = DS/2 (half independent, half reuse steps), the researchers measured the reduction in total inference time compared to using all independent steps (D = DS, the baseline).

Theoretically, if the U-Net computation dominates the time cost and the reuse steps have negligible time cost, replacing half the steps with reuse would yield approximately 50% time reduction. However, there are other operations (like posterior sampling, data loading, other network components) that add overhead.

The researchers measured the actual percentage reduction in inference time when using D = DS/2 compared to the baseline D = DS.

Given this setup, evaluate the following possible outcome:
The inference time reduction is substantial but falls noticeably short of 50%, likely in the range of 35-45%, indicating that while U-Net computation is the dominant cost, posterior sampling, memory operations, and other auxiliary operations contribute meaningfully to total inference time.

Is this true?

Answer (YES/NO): NO